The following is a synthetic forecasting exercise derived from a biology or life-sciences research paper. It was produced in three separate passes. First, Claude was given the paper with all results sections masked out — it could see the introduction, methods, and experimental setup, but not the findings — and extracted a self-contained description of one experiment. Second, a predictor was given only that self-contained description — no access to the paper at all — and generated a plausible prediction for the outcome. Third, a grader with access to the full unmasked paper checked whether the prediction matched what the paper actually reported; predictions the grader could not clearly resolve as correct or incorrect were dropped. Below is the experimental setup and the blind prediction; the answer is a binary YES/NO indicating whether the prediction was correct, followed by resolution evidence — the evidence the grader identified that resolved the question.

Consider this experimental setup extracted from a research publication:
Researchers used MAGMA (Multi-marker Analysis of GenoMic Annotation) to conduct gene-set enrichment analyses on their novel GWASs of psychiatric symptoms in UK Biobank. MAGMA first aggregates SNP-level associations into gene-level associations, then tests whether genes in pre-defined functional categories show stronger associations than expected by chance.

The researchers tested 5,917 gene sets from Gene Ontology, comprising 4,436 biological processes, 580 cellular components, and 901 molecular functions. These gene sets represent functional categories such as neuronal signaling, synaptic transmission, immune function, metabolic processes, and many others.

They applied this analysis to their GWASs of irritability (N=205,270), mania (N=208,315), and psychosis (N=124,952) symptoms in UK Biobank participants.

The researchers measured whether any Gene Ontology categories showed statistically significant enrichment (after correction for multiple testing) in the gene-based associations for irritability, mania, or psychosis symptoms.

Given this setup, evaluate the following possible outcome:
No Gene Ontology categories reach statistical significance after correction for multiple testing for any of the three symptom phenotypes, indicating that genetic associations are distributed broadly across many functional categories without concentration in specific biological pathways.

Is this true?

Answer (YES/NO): YES